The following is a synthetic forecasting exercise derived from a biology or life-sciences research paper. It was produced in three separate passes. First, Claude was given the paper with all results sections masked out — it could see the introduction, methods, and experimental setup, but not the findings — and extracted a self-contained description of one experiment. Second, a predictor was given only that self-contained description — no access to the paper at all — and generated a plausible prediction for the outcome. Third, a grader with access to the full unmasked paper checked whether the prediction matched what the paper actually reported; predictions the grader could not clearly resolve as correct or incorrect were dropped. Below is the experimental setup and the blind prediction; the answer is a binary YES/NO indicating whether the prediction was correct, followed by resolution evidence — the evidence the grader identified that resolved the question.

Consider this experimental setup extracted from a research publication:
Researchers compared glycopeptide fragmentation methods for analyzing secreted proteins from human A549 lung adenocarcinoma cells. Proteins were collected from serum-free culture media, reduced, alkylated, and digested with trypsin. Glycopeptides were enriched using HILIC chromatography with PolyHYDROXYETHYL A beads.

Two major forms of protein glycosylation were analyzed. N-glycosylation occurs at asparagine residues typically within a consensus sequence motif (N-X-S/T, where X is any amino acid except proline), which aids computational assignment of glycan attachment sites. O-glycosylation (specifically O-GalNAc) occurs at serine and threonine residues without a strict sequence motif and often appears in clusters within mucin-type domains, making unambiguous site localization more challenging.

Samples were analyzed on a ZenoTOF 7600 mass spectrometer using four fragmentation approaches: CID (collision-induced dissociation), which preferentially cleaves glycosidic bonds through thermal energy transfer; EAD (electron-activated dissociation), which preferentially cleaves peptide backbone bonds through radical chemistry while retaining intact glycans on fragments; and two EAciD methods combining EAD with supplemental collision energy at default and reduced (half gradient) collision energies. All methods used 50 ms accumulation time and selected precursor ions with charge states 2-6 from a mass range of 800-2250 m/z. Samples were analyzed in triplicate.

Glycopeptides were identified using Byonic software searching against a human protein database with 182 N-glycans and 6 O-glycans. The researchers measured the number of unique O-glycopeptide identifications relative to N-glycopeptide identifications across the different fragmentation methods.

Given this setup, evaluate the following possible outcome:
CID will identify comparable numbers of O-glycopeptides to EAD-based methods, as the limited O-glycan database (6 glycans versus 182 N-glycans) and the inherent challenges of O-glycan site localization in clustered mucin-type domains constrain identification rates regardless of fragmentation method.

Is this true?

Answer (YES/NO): NO